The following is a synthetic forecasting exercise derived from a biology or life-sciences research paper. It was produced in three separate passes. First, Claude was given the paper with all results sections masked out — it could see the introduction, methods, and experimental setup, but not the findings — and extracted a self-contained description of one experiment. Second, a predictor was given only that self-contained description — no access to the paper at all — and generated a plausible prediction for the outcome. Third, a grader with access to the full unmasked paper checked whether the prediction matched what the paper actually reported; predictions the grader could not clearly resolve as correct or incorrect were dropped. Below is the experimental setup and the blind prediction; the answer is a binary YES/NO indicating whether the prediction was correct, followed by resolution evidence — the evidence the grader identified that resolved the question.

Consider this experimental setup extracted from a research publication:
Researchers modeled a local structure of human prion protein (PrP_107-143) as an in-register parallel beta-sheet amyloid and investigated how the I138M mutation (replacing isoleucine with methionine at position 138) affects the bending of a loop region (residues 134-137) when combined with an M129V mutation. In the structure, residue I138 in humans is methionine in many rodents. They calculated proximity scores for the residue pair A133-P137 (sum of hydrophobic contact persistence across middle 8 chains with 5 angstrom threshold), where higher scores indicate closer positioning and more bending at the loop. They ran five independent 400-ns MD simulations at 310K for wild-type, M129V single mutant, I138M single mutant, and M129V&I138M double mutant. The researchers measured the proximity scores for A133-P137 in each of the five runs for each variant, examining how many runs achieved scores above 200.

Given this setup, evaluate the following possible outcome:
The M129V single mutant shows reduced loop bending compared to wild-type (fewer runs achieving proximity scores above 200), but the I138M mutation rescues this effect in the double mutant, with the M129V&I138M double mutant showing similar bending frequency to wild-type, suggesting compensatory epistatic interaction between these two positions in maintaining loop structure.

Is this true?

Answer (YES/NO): NO